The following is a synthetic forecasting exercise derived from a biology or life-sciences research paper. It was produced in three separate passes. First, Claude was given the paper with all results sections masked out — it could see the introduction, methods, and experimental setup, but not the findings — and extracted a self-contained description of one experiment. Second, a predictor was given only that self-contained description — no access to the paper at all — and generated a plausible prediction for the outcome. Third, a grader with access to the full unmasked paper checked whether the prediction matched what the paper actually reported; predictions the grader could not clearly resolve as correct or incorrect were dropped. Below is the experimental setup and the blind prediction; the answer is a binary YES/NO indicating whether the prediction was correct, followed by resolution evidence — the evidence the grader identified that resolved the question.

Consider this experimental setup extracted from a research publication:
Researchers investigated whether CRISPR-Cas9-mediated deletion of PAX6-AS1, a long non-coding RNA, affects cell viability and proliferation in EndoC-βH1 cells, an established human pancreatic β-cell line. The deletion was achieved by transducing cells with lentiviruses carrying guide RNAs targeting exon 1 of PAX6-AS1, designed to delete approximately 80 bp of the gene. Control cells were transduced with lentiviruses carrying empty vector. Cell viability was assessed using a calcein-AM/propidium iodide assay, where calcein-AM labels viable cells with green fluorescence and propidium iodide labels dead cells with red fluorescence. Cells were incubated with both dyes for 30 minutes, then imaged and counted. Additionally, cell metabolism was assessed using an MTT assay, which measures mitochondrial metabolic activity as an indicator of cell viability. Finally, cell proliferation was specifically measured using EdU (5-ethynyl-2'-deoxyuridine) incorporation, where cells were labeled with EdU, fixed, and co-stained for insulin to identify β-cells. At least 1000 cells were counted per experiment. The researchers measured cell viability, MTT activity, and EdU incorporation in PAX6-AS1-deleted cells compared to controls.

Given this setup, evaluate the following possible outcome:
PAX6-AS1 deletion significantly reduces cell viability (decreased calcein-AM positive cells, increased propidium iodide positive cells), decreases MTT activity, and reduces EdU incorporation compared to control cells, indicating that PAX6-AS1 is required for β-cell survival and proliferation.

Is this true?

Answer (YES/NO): NO